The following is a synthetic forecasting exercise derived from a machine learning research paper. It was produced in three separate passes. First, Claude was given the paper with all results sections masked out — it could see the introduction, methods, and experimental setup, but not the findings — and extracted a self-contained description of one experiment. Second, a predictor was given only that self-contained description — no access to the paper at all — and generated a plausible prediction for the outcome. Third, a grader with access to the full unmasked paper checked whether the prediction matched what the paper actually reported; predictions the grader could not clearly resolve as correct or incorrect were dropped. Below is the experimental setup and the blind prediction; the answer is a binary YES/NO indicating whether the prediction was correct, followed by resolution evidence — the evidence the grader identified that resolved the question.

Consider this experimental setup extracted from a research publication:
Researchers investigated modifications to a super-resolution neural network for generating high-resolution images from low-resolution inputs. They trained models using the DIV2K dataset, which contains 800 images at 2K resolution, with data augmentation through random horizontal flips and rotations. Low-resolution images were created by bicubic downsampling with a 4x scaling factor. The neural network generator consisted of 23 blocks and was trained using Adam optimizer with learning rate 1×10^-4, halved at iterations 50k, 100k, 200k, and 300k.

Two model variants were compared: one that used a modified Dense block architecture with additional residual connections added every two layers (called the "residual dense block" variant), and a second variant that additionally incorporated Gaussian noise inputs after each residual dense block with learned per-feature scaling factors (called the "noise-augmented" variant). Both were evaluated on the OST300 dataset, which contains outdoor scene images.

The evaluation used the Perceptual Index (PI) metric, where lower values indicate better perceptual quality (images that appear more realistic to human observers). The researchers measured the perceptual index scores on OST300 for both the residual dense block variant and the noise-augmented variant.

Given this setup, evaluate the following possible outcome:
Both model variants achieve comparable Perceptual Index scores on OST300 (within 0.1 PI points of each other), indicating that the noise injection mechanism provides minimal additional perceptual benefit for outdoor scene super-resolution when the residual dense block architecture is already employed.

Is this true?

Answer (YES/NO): NO